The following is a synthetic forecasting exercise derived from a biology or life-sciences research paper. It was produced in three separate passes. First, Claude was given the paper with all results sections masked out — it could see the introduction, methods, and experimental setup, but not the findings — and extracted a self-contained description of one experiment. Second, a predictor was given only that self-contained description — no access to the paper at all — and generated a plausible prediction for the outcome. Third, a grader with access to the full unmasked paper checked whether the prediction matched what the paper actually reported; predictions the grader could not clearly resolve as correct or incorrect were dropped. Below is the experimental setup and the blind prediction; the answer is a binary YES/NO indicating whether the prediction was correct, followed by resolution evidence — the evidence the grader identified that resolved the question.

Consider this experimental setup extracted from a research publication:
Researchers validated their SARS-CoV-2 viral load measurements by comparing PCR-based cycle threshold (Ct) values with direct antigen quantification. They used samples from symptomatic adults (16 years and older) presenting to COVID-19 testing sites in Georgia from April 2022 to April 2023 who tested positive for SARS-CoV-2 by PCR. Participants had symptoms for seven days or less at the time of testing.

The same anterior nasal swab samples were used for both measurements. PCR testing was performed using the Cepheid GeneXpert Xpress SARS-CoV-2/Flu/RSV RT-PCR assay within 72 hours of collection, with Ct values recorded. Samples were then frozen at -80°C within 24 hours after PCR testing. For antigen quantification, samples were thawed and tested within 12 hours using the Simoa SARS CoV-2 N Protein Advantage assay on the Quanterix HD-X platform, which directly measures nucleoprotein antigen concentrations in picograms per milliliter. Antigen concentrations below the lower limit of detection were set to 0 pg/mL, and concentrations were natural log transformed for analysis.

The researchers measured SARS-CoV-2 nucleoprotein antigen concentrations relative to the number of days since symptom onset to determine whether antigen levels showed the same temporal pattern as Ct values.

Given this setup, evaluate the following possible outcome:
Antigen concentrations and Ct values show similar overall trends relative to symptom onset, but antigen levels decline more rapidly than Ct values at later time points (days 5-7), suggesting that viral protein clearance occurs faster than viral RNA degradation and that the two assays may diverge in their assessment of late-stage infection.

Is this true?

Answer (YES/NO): NO